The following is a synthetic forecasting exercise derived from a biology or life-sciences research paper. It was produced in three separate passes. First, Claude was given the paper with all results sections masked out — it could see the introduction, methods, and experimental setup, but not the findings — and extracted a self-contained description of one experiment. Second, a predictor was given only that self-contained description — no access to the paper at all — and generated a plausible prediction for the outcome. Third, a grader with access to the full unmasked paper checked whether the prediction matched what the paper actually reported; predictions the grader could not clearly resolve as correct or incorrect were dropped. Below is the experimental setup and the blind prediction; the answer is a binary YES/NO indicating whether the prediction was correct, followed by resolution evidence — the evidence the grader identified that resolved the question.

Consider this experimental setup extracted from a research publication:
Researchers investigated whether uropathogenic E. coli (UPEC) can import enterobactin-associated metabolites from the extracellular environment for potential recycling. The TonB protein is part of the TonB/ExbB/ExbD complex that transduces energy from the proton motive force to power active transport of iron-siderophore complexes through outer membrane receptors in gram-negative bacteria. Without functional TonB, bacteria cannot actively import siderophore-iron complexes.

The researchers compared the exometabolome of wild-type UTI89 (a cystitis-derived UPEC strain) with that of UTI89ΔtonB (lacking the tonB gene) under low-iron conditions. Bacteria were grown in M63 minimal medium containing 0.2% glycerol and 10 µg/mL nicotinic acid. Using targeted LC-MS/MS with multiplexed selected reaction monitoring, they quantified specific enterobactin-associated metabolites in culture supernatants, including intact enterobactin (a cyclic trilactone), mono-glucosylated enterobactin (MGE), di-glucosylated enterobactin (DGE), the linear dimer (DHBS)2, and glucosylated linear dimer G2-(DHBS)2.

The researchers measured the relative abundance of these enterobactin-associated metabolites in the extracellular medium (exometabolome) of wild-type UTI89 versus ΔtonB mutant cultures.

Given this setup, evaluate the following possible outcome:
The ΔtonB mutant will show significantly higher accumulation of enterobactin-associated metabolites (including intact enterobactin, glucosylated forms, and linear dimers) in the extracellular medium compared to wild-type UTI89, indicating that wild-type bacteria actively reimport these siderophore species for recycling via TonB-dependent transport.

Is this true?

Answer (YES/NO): NO